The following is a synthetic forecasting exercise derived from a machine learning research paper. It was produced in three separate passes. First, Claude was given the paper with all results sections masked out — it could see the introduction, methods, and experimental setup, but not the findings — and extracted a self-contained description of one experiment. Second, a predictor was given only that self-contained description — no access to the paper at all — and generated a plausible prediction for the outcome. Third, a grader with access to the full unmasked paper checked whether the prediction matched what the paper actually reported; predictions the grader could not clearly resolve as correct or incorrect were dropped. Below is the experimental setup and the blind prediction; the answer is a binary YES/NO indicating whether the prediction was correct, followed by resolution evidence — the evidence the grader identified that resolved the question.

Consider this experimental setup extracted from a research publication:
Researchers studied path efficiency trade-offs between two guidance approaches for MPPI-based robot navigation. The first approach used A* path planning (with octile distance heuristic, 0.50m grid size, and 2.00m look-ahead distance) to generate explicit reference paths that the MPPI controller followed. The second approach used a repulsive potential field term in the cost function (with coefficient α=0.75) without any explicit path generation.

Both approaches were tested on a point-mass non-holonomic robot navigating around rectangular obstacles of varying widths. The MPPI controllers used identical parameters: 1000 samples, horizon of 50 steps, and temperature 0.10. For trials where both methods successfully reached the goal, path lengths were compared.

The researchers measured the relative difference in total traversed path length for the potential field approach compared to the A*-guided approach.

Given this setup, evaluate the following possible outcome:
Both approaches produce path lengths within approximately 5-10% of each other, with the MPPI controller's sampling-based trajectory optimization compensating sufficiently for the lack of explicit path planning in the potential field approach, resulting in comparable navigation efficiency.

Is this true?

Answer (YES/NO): NO